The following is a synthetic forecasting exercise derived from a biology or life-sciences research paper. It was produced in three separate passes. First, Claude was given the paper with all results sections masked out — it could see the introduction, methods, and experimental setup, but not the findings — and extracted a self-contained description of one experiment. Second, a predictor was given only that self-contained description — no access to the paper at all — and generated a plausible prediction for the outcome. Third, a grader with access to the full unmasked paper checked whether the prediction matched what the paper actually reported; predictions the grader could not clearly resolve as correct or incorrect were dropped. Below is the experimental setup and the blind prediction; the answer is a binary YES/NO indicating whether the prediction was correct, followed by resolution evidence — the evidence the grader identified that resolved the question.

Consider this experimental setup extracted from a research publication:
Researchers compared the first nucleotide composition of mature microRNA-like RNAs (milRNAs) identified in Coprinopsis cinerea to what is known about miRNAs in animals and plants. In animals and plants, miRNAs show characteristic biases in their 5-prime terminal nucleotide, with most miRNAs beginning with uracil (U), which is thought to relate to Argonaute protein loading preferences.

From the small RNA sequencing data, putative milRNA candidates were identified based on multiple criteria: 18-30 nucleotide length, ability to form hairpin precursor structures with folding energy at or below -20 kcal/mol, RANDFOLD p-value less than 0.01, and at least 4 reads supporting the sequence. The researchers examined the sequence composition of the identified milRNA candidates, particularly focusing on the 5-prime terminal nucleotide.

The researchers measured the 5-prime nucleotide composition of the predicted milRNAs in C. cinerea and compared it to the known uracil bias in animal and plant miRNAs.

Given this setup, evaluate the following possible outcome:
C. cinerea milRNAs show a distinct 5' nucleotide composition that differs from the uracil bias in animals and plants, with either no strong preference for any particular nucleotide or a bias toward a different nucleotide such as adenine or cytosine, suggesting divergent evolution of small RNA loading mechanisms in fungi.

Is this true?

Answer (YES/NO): NO